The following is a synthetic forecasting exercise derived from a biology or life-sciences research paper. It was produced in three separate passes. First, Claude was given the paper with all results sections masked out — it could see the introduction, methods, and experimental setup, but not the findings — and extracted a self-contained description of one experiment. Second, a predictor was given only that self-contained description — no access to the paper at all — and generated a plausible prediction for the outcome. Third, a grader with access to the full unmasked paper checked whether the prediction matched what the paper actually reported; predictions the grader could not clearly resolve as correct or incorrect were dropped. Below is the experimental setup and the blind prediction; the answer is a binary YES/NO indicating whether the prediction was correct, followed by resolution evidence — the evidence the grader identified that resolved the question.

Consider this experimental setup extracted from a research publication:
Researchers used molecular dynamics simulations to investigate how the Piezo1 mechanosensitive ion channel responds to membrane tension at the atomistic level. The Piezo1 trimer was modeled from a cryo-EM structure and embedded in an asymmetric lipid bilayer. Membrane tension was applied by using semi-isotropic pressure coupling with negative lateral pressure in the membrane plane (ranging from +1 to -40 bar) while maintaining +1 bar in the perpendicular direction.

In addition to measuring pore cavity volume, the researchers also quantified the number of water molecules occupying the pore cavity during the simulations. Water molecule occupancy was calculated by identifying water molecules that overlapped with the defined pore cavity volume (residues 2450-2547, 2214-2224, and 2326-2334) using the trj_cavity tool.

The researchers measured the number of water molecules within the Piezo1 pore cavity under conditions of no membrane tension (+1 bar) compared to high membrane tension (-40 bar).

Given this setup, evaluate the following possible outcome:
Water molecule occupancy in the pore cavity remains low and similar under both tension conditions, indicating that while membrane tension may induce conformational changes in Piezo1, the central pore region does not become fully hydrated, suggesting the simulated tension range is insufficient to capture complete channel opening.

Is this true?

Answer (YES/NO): NO